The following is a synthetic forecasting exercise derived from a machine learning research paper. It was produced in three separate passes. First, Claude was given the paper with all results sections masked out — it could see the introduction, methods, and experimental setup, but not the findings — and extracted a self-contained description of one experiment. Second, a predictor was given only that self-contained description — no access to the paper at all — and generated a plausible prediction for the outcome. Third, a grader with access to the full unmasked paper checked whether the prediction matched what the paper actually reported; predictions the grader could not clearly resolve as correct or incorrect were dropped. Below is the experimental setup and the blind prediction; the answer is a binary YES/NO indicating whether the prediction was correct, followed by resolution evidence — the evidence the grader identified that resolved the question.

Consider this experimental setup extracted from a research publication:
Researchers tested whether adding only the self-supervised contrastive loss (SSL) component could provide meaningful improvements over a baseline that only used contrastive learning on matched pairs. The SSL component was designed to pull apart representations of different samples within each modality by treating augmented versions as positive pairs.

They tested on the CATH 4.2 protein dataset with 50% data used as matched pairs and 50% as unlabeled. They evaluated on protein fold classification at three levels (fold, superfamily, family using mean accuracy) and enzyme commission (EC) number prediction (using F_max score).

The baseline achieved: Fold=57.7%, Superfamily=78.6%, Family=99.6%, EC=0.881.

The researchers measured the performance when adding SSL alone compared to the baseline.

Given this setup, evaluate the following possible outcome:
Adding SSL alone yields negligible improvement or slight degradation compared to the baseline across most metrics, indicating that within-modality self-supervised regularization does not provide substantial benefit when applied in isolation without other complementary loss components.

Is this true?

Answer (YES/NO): YES